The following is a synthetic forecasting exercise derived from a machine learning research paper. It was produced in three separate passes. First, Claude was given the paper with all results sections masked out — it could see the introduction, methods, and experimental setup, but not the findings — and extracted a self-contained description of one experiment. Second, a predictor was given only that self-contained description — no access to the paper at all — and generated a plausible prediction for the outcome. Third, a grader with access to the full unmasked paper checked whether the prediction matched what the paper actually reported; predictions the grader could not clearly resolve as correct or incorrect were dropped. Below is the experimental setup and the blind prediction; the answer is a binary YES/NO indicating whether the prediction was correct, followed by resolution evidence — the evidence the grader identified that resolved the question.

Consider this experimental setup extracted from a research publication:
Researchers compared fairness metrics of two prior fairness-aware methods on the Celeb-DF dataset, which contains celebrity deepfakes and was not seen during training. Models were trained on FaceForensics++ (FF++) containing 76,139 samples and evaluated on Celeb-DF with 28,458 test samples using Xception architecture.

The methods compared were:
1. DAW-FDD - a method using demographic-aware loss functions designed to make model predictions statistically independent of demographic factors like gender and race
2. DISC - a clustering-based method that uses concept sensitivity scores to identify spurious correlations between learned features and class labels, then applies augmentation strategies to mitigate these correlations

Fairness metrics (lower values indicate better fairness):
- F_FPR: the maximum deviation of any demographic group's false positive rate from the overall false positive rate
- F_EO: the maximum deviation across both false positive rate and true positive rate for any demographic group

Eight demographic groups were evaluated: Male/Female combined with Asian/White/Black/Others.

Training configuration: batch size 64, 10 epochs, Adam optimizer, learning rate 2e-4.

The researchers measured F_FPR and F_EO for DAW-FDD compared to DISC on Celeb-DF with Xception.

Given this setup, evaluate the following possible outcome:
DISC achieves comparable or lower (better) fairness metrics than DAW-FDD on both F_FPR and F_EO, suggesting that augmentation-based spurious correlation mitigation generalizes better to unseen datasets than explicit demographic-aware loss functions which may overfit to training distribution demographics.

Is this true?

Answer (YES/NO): NO